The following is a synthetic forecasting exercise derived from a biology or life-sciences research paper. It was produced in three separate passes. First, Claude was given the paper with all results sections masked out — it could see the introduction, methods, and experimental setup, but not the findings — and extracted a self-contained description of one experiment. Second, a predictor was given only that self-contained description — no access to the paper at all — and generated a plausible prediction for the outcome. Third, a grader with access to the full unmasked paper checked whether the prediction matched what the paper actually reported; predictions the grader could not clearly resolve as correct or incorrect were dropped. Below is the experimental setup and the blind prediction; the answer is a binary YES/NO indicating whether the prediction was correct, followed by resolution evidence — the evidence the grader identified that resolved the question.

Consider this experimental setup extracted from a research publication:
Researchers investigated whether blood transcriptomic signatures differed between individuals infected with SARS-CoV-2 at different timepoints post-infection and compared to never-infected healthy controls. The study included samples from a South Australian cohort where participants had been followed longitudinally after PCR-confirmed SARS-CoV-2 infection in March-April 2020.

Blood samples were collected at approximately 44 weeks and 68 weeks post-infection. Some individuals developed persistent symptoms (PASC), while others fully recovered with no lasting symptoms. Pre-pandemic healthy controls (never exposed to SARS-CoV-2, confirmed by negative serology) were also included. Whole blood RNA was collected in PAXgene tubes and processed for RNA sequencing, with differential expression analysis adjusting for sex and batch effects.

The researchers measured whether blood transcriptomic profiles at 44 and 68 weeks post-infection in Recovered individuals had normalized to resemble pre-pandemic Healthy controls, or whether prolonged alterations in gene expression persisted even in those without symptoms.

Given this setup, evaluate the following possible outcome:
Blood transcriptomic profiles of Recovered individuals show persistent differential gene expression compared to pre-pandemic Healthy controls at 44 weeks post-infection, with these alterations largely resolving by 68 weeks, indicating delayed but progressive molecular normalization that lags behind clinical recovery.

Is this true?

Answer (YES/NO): NO